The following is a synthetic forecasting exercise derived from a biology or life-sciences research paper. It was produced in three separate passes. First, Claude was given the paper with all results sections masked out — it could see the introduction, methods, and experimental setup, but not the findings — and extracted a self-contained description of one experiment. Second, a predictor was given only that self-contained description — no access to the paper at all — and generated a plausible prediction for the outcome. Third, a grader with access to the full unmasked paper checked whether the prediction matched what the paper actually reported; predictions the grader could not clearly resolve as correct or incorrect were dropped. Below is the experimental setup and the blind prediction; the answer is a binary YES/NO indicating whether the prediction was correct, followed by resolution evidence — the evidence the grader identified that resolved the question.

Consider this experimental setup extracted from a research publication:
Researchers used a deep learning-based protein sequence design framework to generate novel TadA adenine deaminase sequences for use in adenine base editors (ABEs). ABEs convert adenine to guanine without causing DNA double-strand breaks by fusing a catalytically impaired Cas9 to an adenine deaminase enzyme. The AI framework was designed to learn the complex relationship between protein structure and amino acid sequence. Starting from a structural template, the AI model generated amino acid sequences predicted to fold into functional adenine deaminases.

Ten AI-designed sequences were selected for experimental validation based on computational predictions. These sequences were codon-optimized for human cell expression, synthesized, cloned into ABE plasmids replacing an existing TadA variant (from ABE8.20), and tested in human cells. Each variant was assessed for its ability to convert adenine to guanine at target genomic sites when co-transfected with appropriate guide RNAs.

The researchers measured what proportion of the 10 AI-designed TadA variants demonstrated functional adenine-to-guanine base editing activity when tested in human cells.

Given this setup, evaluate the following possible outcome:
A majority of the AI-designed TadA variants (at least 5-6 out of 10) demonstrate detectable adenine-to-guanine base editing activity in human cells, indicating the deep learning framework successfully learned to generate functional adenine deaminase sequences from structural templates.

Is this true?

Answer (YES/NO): NO